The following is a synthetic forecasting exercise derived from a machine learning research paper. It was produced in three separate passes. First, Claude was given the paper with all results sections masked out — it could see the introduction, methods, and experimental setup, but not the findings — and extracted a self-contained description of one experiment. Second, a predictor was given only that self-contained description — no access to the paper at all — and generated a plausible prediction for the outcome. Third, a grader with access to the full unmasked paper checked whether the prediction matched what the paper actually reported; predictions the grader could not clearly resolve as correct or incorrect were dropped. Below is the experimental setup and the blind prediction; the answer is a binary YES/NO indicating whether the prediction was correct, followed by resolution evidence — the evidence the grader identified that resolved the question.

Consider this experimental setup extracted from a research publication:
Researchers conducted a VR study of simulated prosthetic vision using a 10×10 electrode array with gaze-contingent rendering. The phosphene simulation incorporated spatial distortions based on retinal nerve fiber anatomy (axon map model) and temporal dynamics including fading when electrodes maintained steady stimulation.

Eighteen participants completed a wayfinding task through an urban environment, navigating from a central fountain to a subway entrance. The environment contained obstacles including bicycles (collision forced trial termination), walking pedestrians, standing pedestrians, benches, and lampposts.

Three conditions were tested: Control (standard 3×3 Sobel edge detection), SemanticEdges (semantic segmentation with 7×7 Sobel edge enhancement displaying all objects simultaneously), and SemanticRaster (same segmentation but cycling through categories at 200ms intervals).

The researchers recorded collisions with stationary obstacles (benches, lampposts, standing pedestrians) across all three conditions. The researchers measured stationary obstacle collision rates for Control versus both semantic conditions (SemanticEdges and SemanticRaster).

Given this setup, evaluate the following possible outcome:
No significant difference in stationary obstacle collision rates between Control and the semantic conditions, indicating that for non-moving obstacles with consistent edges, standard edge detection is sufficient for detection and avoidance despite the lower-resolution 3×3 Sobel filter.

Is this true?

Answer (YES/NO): NO